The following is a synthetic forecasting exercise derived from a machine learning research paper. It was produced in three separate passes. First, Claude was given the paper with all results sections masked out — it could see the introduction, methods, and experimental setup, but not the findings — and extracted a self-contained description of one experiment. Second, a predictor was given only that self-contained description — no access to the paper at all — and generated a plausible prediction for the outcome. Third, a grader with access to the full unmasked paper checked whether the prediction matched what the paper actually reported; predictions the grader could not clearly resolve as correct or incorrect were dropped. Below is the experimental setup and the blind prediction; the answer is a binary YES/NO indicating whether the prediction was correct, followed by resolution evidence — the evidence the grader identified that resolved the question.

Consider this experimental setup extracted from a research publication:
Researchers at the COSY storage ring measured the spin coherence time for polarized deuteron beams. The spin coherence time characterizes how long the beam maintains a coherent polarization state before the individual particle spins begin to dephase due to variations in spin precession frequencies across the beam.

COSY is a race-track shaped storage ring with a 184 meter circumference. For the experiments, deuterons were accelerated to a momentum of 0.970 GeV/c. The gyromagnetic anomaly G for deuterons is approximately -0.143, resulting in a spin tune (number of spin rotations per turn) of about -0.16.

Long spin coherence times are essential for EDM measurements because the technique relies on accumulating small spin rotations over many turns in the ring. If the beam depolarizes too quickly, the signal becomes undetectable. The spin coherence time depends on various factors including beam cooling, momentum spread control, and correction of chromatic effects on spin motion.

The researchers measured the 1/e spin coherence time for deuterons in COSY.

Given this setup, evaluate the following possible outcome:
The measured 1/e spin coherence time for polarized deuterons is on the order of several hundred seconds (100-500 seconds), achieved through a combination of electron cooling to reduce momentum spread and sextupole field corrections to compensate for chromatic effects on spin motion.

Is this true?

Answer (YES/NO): NO